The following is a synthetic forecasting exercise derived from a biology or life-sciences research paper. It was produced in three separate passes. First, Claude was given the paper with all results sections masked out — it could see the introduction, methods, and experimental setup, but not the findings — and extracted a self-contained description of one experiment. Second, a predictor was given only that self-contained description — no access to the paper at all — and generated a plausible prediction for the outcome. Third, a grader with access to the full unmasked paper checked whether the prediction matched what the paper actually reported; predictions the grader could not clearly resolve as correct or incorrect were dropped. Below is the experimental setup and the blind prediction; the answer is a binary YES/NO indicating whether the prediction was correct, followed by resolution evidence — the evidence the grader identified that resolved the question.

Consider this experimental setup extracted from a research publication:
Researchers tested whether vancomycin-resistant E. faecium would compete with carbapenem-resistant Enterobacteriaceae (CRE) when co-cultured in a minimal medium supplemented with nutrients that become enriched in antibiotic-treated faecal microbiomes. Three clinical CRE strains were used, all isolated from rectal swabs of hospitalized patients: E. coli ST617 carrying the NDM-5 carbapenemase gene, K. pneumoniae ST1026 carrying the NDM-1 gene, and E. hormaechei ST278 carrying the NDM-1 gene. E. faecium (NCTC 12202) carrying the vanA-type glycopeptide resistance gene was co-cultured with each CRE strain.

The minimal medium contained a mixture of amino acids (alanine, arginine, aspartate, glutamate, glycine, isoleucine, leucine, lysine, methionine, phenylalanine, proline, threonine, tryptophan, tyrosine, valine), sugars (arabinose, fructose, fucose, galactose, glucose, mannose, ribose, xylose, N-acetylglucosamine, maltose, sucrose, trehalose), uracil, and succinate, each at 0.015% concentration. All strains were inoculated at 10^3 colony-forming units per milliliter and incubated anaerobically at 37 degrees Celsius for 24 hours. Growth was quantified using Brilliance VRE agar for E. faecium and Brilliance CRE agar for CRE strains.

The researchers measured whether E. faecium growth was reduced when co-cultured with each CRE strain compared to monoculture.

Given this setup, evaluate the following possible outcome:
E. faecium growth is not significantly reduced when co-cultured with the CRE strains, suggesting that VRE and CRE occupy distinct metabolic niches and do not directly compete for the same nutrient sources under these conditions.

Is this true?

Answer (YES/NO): NO